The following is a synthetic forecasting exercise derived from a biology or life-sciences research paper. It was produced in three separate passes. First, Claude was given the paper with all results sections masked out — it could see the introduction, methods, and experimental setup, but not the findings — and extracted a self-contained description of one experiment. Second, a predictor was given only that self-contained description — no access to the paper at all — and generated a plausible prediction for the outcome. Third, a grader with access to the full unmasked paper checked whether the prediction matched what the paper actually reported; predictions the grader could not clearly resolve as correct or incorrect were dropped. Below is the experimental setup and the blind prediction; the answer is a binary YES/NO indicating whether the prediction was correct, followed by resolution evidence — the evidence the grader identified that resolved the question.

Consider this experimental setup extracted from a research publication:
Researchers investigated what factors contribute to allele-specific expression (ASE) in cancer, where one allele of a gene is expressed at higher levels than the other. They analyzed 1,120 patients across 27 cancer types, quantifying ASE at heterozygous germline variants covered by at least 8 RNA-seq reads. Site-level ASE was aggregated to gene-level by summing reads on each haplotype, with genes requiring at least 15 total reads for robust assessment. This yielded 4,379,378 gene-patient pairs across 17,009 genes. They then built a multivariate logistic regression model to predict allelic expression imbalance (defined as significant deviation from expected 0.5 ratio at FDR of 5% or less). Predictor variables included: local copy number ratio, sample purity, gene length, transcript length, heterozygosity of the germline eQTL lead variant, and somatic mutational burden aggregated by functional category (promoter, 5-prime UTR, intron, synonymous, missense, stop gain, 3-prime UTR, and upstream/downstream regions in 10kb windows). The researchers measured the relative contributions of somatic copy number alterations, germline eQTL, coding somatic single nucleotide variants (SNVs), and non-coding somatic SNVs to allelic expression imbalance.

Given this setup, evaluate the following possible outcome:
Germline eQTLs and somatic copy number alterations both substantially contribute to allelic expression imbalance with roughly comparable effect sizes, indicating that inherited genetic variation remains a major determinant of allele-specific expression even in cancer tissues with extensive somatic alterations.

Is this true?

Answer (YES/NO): NO